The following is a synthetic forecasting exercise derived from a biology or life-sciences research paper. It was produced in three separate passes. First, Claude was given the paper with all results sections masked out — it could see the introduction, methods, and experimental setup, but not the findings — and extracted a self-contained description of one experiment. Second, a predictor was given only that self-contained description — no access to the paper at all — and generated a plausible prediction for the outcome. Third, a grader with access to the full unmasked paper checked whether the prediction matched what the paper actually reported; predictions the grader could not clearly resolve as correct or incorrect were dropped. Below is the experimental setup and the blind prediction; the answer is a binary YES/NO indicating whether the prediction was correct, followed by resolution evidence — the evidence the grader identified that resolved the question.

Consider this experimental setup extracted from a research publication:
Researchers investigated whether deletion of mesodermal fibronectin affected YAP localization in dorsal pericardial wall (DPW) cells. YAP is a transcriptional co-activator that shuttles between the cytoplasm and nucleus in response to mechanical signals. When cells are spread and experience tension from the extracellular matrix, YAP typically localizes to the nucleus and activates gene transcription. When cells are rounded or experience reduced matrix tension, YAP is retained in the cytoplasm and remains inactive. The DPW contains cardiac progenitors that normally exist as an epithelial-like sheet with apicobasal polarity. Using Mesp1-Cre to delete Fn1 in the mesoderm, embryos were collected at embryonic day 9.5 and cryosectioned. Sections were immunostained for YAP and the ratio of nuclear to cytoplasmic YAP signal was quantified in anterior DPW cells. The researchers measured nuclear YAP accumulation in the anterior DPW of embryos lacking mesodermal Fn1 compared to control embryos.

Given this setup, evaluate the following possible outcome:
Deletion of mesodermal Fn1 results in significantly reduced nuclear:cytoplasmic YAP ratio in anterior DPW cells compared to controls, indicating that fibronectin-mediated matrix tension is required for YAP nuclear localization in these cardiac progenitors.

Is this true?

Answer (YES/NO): YES